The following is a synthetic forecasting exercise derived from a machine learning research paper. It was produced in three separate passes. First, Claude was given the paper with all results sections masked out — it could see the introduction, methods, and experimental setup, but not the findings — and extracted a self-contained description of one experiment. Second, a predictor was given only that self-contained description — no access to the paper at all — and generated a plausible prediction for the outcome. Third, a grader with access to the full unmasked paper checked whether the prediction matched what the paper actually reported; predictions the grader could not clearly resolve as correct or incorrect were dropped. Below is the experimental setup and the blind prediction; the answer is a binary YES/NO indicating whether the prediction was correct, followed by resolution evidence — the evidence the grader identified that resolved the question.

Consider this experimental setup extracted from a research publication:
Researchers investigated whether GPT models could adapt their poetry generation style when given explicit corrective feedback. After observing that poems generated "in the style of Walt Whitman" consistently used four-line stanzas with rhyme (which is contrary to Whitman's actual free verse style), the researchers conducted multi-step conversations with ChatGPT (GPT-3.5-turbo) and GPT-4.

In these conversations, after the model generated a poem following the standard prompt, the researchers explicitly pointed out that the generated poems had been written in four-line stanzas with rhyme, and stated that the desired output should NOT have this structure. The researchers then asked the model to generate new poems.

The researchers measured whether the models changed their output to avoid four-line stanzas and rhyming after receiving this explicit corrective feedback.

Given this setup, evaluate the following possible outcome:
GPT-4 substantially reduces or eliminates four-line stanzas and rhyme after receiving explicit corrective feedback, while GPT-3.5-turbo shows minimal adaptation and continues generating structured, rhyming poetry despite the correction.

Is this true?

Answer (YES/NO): NO